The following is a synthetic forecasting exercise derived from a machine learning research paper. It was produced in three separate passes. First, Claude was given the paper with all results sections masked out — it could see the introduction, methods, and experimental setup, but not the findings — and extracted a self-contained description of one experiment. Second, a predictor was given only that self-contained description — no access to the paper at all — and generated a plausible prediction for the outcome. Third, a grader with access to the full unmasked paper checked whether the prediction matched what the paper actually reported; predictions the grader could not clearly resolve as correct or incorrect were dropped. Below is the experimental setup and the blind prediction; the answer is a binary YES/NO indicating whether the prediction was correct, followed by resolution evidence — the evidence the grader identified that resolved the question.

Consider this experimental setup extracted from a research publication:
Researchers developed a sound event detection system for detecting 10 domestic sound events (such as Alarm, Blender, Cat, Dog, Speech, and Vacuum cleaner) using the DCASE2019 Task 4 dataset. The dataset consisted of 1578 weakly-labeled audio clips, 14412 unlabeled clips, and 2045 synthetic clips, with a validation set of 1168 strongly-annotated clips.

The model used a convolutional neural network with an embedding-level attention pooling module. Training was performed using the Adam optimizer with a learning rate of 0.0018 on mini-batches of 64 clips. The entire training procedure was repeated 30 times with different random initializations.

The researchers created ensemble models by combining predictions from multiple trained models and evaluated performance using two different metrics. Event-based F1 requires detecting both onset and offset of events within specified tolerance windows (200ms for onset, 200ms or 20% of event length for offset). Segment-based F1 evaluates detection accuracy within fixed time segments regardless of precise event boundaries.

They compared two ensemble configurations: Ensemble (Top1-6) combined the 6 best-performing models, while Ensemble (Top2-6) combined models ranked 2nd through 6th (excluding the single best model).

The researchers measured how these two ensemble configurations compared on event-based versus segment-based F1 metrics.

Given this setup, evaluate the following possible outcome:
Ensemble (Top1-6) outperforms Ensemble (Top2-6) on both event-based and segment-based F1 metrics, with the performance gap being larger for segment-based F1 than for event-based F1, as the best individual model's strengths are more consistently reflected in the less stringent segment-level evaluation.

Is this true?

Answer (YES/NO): NO